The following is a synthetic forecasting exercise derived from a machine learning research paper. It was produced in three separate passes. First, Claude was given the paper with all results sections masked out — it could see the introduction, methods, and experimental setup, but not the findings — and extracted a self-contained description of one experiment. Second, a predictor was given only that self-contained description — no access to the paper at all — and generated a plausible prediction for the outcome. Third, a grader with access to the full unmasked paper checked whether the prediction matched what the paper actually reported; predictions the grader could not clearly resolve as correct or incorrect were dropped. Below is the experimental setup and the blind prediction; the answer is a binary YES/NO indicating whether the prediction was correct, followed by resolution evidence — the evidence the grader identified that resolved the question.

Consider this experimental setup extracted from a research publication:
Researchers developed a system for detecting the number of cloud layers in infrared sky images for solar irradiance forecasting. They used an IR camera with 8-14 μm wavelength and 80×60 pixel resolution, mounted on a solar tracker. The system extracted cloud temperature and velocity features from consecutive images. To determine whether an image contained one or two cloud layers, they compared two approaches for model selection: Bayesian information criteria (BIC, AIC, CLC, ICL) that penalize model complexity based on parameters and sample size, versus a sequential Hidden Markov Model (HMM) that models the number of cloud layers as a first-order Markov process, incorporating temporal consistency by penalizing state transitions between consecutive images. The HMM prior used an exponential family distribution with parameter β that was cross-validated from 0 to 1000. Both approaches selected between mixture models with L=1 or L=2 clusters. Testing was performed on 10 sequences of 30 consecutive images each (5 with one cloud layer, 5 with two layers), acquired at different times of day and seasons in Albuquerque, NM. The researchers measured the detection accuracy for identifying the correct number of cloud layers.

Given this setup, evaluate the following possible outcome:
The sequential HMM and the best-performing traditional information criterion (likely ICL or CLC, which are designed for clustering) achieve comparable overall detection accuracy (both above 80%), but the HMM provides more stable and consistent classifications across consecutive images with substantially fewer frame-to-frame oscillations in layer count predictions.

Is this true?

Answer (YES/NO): NO